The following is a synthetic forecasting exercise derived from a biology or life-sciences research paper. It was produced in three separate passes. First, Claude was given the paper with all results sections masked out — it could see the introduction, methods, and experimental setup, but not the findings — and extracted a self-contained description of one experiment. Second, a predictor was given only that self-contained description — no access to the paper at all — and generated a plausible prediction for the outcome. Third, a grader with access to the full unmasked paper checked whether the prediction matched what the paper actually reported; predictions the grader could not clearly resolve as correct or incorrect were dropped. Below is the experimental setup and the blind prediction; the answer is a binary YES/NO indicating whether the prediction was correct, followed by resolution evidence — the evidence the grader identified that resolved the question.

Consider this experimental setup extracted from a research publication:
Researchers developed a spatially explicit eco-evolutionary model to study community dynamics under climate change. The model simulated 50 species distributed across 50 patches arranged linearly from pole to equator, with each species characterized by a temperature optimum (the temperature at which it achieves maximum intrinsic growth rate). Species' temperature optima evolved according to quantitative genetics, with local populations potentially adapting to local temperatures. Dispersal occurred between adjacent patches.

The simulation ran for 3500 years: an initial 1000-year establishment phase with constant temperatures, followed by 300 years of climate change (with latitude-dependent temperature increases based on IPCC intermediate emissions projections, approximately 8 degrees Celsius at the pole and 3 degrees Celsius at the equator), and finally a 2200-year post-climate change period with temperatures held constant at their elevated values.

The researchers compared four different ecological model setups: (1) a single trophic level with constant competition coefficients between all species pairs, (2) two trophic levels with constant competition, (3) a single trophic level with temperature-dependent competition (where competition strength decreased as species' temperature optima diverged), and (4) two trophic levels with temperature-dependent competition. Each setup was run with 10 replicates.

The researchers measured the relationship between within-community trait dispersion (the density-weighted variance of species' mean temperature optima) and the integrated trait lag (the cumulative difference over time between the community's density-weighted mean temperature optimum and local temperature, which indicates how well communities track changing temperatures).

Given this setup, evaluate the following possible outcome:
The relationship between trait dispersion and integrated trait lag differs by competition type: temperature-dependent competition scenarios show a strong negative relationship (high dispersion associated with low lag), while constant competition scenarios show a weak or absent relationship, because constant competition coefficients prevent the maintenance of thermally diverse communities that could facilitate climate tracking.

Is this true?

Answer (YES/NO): NO